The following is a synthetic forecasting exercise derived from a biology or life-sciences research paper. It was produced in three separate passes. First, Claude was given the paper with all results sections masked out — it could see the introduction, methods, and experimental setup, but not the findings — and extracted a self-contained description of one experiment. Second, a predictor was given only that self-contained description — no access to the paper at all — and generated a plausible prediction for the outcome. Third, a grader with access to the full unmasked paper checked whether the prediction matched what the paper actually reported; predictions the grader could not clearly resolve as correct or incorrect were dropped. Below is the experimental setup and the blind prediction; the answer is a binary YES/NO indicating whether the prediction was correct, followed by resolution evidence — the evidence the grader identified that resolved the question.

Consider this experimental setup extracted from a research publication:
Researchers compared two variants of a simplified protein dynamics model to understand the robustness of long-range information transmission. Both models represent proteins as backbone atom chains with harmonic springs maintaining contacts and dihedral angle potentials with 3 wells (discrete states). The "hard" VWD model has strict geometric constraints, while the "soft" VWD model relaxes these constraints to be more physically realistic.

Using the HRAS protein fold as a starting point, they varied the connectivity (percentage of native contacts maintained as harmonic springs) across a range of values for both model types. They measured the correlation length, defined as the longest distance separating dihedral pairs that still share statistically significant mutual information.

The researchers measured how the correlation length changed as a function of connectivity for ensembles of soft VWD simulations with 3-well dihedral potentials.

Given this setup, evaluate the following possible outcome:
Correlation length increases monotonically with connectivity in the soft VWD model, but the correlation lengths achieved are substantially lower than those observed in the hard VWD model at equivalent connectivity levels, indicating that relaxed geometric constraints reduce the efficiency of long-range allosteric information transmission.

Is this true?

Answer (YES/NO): NO